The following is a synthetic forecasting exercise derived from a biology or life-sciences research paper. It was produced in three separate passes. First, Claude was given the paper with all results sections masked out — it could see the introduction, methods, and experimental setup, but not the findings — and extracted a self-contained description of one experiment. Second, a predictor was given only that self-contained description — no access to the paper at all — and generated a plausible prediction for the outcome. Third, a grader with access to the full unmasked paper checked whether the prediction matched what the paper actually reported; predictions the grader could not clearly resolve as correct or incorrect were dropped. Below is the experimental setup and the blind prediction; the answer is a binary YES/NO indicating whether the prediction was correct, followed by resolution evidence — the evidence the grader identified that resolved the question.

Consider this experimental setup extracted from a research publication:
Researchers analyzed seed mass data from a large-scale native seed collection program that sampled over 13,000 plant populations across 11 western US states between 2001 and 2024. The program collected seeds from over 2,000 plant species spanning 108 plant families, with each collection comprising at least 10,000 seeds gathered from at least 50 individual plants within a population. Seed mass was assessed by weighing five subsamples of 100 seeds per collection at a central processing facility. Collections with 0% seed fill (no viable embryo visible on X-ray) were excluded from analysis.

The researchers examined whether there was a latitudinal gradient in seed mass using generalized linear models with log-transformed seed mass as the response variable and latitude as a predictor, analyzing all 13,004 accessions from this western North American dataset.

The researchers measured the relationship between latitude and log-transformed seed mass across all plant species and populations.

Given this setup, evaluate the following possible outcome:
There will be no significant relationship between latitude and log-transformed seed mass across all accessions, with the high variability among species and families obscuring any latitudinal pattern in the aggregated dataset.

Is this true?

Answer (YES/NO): NO